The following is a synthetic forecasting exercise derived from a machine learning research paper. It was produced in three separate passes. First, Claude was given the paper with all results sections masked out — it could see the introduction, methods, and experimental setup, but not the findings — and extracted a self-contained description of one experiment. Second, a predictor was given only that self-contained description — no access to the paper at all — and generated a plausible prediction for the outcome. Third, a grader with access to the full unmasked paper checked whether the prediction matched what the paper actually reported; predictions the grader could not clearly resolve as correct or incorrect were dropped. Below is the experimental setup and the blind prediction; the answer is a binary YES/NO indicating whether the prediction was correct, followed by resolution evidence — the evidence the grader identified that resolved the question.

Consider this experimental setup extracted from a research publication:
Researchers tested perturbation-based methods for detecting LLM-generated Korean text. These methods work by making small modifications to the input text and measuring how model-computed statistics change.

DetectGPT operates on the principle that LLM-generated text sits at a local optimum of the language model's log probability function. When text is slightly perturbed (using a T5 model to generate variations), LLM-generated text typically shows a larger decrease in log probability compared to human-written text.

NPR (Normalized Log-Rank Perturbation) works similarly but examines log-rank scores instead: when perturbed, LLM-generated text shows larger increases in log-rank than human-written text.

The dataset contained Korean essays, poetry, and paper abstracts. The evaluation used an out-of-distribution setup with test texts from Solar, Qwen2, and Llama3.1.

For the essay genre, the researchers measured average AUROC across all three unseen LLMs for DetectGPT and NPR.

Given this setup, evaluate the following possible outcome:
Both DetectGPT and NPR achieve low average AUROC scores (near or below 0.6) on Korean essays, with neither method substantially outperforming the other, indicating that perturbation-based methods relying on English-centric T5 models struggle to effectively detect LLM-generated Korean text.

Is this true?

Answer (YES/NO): YES